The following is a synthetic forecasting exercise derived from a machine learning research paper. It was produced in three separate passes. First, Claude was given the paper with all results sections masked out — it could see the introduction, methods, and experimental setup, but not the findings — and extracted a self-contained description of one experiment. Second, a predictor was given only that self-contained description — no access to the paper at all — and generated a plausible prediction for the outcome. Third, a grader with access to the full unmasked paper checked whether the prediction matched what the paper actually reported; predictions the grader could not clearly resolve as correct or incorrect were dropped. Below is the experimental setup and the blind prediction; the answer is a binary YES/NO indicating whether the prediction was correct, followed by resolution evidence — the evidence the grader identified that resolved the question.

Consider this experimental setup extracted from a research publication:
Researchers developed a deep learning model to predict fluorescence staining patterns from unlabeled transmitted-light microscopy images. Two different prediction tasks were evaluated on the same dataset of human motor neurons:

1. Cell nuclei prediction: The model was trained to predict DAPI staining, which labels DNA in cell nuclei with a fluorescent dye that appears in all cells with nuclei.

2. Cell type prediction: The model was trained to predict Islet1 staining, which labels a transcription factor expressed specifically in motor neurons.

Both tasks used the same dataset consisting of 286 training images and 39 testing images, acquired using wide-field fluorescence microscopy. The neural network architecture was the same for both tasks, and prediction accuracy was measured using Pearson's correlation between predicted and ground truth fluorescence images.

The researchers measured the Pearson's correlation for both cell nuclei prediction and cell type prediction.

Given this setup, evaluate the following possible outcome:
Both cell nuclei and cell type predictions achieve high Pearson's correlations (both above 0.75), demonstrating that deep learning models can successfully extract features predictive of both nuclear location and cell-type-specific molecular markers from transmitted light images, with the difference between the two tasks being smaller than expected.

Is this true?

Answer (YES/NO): YES